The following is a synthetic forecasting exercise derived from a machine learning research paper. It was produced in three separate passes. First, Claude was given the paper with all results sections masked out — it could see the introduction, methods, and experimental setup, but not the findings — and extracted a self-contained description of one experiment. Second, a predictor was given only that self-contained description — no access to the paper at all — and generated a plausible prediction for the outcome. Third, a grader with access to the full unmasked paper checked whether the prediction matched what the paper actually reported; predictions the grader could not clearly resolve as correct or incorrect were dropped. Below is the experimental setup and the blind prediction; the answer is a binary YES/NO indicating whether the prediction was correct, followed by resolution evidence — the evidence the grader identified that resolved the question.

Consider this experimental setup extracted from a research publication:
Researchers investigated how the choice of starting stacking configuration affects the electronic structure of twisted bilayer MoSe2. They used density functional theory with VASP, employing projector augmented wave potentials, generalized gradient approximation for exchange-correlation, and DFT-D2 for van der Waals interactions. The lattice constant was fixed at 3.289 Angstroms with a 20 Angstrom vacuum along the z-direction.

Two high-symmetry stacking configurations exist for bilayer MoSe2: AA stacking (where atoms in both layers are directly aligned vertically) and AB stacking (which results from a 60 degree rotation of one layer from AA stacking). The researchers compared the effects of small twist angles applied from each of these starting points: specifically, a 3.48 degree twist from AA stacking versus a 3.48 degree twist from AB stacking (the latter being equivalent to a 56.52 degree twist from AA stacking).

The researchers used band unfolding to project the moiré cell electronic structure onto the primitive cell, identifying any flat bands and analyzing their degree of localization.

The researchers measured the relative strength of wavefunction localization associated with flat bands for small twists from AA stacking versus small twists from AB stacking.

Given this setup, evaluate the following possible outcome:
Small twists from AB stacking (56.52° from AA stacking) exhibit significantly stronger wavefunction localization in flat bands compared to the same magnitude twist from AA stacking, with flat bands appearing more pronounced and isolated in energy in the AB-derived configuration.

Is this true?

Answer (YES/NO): YES